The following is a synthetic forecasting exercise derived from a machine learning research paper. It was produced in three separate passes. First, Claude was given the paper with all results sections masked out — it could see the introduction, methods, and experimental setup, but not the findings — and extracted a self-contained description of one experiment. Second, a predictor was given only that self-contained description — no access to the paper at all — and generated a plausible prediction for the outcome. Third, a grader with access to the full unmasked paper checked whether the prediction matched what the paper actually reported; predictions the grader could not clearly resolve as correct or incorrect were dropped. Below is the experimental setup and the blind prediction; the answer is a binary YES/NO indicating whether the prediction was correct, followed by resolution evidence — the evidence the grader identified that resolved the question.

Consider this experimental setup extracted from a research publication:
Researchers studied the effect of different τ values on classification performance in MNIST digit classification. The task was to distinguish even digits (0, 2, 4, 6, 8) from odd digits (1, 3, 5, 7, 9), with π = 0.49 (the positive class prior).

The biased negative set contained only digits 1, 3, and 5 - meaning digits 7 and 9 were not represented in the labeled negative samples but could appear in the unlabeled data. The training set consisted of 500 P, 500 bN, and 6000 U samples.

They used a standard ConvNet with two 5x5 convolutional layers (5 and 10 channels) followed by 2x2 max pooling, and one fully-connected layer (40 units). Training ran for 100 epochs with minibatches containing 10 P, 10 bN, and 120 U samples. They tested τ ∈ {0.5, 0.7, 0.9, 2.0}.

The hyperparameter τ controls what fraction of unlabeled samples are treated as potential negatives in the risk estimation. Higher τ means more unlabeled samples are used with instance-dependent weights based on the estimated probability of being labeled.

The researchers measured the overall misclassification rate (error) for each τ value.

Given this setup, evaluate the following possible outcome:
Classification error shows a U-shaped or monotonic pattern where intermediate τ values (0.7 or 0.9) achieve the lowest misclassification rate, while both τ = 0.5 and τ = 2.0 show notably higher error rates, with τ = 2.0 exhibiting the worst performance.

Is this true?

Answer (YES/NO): NO